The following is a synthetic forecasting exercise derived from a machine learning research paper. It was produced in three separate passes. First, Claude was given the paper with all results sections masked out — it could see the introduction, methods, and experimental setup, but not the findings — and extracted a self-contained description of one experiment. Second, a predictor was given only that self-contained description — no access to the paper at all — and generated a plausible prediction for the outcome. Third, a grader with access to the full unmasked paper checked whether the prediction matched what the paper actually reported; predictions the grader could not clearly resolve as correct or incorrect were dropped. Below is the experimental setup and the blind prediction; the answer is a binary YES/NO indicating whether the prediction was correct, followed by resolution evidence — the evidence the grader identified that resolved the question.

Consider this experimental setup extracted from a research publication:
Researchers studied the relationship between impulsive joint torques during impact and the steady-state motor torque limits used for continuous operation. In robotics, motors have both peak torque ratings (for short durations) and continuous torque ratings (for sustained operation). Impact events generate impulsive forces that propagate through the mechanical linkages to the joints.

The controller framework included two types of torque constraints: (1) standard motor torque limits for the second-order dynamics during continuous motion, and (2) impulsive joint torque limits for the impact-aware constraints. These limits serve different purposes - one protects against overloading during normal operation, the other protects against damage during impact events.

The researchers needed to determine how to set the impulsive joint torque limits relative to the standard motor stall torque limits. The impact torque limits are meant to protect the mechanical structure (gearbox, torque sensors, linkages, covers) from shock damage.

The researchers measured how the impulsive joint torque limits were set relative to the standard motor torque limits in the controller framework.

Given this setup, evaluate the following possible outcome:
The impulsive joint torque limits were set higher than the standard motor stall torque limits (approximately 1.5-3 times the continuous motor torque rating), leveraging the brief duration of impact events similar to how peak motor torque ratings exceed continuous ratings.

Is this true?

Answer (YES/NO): NO